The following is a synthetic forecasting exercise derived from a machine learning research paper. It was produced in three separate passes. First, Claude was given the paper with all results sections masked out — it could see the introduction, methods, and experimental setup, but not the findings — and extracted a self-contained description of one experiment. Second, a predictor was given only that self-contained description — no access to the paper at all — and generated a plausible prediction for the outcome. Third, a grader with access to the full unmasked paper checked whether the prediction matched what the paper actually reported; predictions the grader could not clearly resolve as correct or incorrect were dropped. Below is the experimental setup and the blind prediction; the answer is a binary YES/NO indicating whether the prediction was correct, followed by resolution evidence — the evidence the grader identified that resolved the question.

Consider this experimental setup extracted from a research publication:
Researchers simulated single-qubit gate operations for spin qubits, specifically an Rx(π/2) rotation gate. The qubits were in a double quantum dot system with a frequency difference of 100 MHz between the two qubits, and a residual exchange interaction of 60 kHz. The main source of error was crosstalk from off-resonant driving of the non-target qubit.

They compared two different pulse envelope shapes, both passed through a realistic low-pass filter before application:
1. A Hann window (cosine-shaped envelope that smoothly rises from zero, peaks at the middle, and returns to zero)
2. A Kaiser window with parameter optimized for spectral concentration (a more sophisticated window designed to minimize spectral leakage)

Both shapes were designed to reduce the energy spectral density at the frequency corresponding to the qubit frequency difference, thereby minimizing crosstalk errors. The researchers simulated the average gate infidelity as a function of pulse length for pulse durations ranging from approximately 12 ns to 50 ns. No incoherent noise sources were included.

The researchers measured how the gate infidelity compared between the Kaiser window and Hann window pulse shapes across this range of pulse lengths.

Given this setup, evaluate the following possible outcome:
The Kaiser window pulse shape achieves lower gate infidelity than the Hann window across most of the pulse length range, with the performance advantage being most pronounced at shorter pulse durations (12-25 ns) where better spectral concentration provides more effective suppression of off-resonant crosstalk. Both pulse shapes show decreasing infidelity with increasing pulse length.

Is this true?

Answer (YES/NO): NO